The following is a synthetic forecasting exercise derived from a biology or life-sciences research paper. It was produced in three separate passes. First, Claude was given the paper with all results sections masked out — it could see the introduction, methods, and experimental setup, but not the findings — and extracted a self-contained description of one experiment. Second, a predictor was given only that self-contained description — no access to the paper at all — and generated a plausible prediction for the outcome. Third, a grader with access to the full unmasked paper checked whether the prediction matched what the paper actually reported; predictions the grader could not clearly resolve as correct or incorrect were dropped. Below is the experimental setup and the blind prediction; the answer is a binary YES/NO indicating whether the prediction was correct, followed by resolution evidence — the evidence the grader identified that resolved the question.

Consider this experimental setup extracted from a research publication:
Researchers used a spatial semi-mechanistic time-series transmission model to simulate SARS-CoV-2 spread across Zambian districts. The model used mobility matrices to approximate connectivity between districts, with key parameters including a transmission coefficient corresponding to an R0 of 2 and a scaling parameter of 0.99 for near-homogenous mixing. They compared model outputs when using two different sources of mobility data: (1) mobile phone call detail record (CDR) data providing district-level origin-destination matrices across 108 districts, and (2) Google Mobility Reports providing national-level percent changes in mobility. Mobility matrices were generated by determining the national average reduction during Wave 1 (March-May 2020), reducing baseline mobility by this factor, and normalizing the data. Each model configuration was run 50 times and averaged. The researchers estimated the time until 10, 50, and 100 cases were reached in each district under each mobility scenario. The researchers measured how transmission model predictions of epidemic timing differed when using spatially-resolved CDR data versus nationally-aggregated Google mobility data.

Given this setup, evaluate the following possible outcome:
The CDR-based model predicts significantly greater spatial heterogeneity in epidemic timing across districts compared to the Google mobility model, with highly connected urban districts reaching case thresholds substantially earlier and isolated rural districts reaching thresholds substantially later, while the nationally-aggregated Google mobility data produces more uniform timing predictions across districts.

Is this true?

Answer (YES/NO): NO